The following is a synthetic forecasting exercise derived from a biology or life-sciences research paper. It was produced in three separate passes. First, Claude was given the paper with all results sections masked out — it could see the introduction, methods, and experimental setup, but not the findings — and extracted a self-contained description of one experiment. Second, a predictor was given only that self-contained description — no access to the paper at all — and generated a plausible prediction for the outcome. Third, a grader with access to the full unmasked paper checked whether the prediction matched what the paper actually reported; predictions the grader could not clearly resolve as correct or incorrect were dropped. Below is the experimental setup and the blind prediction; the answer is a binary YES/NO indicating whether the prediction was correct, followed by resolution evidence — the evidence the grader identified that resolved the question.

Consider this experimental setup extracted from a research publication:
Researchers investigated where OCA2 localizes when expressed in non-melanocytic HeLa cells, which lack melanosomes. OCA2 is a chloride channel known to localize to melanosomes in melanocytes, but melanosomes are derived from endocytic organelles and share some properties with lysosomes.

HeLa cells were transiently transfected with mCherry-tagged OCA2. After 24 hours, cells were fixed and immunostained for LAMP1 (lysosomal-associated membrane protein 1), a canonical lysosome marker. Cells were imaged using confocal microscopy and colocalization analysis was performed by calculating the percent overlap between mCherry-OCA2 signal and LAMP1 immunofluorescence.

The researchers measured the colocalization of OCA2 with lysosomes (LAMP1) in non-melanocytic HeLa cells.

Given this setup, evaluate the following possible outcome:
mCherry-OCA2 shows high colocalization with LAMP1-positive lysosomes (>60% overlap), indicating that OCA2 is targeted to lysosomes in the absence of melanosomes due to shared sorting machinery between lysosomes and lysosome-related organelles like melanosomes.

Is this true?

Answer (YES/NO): YES